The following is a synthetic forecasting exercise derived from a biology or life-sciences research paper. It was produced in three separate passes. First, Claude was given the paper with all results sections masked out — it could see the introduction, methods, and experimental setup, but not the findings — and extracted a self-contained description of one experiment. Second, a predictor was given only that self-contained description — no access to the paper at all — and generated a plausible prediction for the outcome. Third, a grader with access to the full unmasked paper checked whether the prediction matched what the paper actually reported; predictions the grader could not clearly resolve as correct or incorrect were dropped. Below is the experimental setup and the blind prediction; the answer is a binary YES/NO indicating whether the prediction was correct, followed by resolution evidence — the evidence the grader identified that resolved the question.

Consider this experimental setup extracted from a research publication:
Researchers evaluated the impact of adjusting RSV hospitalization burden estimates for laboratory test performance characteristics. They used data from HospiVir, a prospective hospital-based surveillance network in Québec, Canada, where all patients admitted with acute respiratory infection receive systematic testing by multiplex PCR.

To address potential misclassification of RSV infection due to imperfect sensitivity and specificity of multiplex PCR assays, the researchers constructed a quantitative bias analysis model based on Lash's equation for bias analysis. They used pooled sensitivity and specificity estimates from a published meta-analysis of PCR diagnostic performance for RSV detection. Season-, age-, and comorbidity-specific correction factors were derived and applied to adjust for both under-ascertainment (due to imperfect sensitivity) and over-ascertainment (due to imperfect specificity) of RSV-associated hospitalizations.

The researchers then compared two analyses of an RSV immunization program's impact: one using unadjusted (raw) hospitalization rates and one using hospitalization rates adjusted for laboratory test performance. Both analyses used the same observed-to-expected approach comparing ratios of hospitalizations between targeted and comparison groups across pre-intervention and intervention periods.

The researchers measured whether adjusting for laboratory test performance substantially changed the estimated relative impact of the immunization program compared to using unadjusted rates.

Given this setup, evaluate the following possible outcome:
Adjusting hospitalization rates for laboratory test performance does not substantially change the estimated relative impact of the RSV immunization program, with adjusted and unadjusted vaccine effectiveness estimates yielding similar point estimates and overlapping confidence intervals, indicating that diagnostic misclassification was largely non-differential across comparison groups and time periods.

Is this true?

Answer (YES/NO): YES